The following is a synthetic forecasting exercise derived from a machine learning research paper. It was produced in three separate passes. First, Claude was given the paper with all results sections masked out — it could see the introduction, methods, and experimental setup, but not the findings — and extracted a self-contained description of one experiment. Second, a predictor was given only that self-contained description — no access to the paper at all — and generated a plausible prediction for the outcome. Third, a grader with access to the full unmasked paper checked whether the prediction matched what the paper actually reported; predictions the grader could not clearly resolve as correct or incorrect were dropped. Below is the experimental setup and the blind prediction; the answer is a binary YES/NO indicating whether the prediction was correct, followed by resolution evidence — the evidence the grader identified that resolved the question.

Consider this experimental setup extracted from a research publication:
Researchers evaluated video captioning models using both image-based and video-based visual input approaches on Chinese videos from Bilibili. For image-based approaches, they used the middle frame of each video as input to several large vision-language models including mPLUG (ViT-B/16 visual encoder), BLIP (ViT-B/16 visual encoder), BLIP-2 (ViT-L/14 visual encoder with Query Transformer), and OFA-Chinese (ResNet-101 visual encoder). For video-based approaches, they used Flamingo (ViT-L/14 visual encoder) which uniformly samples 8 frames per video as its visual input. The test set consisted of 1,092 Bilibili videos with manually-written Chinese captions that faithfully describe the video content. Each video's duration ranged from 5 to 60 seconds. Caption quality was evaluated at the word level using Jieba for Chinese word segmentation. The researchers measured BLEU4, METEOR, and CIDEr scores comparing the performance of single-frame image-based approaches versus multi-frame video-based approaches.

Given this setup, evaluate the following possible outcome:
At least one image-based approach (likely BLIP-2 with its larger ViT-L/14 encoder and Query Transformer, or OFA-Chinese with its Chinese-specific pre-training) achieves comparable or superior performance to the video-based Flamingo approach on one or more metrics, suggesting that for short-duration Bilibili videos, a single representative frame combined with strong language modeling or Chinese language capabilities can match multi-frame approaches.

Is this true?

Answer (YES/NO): YES